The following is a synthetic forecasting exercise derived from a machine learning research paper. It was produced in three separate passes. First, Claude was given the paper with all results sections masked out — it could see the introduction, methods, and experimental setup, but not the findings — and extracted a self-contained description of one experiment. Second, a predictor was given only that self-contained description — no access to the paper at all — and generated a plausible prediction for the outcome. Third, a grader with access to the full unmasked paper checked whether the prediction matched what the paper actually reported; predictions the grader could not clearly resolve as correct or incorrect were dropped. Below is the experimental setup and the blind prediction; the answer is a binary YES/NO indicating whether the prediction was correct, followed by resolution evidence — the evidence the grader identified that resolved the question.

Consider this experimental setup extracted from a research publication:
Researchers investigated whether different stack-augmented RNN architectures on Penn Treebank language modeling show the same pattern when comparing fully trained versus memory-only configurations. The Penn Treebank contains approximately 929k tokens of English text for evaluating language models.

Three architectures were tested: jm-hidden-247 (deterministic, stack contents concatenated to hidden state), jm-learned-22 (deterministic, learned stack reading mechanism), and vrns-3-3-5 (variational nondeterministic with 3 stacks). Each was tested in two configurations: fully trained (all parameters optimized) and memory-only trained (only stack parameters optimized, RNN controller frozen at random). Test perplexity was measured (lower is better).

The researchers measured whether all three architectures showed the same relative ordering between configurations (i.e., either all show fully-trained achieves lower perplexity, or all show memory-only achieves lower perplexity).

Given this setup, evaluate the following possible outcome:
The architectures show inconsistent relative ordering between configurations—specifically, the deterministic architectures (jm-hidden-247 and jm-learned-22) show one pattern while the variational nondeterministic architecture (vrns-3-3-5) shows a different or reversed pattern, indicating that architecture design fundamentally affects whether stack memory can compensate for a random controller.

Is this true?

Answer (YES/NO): YES